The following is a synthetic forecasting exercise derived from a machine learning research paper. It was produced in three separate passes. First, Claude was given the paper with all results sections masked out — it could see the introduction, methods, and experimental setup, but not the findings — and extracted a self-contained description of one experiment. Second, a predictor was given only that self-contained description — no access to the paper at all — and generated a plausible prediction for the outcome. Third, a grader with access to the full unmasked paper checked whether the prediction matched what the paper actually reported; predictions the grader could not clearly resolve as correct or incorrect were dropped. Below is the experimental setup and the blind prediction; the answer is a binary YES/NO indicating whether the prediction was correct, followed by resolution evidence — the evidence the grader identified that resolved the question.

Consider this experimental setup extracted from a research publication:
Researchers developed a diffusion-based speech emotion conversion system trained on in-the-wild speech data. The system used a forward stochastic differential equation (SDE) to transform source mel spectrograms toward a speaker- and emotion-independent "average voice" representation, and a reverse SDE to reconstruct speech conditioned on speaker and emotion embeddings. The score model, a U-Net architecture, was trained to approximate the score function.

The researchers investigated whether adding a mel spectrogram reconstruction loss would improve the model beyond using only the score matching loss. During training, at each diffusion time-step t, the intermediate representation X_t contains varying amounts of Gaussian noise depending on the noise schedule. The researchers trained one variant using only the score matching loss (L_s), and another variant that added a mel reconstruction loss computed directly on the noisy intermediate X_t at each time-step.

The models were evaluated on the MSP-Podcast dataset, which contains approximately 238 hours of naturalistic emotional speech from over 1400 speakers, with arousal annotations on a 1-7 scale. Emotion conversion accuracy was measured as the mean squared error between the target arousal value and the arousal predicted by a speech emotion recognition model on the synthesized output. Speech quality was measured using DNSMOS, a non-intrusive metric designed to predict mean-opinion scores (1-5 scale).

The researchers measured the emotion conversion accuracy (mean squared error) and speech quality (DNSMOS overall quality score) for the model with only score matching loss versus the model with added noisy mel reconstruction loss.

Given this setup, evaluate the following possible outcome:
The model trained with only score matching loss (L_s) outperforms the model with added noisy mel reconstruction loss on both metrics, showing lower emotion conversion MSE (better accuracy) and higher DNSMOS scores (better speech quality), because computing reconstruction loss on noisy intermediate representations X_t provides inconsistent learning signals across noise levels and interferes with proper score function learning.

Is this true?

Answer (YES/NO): YES